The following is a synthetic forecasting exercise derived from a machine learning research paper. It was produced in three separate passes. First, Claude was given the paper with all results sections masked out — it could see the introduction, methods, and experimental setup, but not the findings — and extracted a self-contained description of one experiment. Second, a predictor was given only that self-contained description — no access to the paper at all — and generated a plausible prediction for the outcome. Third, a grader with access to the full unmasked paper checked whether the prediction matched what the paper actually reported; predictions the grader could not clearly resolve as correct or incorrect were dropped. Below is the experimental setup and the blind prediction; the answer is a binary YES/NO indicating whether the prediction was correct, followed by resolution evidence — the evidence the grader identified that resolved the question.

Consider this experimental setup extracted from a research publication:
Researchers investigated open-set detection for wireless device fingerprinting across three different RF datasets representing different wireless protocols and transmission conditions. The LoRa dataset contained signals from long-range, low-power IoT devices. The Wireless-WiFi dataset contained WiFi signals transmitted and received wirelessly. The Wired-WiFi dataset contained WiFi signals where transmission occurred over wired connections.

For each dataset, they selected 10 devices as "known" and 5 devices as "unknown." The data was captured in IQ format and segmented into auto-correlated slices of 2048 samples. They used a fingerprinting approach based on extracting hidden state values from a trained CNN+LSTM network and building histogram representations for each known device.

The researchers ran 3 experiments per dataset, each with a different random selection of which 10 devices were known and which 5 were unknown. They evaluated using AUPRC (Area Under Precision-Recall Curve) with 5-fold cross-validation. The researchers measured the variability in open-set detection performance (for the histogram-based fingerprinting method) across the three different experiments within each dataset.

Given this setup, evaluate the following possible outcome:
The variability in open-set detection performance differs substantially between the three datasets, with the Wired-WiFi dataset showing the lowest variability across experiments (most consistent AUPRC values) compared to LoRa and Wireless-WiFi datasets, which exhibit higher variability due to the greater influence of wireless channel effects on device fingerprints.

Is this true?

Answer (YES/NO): NO